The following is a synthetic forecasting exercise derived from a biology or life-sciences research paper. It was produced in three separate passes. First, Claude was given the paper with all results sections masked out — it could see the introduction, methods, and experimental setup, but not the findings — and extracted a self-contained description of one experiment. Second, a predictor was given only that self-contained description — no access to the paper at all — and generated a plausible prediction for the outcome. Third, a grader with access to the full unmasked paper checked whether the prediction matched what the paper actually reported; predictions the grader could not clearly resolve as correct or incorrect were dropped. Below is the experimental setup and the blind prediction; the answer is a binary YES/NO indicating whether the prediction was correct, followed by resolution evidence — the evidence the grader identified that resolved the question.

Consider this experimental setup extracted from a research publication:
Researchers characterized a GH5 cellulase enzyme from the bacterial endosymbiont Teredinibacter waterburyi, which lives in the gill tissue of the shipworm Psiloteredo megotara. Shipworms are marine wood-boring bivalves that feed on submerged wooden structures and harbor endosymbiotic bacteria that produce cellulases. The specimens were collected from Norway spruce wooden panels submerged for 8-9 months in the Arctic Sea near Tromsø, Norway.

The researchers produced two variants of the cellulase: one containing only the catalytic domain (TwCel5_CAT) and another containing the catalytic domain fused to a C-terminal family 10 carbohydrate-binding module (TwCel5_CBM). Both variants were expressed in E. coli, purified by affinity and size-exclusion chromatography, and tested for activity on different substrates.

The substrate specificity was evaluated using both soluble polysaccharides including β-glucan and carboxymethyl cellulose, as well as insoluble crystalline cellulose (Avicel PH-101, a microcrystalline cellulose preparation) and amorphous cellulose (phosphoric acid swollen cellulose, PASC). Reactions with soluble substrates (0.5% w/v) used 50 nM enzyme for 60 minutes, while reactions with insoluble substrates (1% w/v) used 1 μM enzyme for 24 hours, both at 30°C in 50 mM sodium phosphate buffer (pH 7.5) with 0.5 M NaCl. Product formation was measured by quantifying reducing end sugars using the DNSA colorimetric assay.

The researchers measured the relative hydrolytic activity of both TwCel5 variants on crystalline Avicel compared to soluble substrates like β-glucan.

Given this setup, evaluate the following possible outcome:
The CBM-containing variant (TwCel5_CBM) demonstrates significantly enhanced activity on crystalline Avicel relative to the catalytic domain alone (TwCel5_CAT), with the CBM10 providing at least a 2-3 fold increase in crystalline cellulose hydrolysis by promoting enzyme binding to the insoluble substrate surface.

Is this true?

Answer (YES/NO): NO